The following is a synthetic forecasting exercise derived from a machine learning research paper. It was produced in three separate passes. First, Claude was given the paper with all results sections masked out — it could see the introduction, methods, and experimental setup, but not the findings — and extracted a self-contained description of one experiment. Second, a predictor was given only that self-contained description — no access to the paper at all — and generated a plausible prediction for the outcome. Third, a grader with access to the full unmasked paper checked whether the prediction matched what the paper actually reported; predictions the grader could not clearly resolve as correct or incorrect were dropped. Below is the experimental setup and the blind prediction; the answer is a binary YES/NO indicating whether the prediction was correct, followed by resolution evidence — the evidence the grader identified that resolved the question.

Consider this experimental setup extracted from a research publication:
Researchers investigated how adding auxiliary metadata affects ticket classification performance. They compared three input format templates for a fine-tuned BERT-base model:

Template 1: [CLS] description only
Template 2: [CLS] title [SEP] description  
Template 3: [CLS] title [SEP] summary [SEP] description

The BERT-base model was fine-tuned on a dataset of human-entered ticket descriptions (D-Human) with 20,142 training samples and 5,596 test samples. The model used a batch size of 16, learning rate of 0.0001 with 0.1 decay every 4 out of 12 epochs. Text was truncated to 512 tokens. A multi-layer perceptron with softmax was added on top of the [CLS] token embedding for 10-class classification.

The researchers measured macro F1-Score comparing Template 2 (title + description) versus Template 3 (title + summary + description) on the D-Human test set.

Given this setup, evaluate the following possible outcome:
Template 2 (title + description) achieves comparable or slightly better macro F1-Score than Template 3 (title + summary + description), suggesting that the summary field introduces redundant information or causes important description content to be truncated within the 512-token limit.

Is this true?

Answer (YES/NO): YES